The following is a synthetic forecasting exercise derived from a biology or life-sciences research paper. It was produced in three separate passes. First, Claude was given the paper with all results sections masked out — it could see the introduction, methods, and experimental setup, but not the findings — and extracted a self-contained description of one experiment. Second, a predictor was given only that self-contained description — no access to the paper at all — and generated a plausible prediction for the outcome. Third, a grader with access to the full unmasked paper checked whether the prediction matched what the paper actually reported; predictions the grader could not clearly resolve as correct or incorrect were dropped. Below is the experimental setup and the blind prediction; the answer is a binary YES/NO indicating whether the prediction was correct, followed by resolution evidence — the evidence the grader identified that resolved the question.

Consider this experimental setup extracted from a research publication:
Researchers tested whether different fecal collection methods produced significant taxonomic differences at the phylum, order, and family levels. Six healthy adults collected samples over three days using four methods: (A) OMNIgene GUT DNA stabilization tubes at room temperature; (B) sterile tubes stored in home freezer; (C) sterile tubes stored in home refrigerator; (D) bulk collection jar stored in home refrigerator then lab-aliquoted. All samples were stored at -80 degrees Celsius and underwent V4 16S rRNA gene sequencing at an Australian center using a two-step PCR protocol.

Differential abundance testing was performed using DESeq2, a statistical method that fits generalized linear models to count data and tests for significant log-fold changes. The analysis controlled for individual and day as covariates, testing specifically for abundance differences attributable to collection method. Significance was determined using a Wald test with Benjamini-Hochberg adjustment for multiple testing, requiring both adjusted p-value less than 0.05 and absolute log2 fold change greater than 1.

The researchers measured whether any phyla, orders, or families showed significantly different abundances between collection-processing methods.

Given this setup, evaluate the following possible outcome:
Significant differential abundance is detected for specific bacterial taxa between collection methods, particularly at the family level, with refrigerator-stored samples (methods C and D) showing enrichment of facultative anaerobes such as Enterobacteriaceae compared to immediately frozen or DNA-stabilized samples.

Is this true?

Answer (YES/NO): NO